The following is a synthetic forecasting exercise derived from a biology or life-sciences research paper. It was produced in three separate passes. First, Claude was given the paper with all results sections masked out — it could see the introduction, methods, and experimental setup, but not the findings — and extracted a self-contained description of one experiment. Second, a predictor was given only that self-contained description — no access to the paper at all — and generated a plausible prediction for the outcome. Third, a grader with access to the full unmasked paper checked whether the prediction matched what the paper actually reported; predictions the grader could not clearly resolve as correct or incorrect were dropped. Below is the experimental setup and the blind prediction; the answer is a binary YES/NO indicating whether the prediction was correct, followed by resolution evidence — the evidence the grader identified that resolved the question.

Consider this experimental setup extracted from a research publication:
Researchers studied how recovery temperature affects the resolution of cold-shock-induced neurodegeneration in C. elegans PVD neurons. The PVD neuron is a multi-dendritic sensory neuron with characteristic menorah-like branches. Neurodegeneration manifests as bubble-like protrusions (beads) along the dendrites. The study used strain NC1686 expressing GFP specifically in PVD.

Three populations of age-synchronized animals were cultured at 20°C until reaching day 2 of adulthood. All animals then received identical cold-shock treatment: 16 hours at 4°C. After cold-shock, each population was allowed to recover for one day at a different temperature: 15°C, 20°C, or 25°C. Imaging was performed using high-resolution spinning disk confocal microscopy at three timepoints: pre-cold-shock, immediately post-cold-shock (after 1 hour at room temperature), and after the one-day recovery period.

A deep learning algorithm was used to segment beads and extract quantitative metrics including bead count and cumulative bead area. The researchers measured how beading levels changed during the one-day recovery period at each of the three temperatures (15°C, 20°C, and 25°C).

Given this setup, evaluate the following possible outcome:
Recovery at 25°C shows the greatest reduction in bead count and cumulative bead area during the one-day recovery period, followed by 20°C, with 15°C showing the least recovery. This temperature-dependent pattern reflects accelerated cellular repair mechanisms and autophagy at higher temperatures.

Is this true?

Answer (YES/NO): YES